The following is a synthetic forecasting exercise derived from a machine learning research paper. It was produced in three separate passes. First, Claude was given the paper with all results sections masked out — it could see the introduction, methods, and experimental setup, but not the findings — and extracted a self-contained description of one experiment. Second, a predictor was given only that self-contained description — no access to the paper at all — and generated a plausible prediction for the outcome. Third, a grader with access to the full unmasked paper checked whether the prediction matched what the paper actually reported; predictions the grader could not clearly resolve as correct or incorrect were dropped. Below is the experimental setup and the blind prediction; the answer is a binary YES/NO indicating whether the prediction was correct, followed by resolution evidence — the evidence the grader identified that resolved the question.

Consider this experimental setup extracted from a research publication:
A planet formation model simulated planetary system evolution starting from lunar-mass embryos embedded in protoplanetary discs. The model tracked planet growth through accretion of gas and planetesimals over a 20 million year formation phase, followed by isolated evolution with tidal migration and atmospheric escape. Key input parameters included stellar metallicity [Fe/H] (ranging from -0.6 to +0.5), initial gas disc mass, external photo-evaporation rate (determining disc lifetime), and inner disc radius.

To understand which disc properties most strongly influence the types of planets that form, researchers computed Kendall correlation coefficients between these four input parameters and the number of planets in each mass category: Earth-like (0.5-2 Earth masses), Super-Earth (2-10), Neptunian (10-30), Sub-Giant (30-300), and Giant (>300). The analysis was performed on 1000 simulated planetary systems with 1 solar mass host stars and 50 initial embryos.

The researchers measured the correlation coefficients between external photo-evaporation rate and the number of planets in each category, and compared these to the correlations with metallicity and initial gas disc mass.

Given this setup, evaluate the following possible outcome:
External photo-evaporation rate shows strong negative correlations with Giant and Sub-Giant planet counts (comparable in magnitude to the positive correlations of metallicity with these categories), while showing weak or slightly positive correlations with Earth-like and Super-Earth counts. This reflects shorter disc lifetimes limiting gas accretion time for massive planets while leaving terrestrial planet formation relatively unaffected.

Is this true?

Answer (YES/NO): NO